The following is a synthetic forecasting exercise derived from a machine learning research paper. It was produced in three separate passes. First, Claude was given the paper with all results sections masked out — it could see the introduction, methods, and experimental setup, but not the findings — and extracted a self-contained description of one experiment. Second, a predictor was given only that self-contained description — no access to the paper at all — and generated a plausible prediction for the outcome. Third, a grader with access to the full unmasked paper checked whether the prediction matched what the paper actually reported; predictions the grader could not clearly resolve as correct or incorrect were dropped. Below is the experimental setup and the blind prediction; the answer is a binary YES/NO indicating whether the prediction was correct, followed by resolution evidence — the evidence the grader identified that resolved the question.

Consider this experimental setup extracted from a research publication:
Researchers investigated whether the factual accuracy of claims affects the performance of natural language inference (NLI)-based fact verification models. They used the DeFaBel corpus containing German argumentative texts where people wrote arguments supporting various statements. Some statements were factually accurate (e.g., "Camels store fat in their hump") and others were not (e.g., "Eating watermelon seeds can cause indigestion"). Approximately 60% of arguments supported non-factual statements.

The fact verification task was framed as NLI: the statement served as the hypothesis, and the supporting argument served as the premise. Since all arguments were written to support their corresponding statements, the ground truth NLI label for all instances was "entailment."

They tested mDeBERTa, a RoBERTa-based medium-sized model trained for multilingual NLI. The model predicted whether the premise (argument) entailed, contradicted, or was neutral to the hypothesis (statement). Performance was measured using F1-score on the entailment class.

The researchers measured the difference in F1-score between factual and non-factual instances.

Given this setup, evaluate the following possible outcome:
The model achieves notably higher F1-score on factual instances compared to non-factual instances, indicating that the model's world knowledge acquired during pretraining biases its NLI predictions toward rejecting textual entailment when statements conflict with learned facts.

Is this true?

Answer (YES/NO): YES